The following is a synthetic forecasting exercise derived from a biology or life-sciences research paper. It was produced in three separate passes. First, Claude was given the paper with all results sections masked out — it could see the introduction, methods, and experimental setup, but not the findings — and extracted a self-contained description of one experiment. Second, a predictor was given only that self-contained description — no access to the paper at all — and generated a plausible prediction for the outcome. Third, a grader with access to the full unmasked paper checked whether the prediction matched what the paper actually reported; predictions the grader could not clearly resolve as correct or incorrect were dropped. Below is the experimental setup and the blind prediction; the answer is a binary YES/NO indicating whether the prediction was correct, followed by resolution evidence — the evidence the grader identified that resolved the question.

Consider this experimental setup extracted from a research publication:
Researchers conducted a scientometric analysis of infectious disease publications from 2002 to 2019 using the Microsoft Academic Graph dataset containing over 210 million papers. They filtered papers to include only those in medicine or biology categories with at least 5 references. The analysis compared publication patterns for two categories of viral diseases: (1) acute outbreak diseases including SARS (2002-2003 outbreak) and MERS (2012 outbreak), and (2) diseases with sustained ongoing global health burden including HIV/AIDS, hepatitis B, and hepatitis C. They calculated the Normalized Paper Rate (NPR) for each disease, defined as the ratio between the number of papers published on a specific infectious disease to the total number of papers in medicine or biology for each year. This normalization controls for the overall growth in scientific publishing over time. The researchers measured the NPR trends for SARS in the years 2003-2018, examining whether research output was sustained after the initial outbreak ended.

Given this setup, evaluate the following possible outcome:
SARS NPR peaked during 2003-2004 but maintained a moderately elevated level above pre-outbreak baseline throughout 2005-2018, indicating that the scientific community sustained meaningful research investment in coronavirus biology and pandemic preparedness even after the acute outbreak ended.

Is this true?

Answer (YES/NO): NO